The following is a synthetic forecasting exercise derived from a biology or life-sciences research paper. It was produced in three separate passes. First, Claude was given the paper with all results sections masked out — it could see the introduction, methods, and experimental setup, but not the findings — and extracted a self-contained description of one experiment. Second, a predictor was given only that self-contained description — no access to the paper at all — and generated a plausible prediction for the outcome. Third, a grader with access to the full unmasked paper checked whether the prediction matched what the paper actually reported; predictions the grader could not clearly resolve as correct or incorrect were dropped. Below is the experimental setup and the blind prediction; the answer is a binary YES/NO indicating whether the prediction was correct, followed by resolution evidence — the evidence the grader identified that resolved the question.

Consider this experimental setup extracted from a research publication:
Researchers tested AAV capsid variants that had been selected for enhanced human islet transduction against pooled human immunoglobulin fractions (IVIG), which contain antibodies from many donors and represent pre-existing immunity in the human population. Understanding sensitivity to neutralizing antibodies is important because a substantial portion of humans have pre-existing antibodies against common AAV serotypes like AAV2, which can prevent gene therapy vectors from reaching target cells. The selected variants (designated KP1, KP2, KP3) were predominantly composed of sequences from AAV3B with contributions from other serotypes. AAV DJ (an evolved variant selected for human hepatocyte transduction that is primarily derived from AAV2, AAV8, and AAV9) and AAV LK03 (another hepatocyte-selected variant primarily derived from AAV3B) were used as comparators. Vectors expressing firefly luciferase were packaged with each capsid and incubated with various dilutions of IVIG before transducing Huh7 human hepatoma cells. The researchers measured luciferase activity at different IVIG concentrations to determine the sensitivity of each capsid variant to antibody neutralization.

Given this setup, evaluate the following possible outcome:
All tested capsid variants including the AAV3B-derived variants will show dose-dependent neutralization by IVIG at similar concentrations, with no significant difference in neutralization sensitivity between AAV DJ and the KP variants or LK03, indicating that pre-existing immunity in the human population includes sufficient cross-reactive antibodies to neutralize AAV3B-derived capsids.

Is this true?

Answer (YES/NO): NO